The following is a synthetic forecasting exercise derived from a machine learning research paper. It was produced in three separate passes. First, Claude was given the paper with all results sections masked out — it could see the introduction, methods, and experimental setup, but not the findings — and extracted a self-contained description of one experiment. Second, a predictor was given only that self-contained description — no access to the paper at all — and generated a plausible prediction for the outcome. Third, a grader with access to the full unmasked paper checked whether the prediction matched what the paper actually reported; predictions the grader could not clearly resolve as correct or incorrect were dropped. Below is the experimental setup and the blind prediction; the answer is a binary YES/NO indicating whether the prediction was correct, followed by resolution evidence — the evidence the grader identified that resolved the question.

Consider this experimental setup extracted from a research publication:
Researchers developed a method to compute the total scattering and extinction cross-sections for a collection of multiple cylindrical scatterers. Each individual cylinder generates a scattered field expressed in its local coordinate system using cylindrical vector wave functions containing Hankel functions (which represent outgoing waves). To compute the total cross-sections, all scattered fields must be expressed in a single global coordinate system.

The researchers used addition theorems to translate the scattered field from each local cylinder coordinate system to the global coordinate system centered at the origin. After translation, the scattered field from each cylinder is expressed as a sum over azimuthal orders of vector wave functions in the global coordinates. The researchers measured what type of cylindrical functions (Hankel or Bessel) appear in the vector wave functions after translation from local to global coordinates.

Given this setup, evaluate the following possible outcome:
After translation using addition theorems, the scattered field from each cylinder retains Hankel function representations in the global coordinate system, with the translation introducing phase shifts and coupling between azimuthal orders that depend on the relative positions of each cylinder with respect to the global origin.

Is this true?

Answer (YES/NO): YES